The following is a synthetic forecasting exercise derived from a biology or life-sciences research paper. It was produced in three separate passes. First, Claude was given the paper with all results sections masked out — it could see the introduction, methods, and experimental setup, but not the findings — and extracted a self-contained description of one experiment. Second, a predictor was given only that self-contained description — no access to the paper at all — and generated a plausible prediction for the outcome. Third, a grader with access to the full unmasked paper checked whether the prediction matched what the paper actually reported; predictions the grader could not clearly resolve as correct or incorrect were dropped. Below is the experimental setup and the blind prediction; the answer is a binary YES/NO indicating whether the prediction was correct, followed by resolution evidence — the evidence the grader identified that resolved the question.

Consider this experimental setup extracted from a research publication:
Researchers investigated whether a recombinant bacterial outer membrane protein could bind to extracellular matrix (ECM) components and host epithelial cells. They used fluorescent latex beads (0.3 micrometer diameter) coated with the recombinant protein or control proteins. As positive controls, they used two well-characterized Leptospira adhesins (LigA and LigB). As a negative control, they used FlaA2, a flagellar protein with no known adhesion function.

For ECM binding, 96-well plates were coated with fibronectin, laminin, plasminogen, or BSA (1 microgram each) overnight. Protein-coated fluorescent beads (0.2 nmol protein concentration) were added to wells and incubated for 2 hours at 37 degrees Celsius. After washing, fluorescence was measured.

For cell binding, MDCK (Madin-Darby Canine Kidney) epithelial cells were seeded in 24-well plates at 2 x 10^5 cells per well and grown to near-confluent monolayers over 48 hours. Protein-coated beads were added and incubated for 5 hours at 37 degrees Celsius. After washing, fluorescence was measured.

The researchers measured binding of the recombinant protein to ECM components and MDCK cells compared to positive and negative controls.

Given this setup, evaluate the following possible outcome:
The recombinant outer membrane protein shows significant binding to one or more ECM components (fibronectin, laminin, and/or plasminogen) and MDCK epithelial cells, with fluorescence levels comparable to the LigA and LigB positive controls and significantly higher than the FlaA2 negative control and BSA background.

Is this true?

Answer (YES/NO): NO